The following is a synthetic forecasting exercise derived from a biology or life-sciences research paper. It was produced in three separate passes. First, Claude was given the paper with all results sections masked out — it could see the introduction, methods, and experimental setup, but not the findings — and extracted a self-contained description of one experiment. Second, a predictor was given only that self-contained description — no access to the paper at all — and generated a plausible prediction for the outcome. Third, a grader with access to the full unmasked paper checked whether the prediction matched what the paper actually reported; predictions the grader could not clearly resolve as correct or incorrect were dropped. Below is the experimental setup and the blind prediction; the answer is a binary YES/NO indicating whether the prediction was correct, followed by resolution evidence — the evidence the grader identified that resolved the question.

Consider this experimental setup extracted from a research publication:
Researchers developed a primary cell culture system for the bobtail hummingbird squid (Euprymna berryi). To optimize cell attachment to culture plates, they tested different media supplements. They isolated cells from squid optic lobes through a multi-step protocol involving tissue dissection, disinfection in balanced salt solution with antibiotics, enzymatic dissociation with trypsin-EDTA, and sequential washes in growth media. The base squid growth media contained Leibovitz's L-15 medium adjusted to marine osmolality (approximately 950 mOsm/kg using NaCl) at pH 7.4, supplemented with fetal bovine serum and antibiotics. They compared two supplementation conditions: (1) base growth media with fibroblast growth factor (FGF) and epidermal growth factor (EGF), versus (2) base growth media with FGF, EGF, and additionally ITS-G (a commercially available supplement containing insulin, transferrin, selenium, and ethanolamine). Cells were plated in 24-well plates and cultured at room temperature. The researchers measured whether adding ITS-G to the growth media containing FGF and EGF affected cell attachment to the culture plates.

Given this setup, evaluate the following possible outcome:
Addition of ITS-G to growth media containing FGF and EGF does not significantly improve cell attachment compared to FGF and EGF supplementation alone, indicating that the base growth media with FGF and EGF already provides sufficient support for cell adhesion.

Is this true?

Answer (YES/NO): NO